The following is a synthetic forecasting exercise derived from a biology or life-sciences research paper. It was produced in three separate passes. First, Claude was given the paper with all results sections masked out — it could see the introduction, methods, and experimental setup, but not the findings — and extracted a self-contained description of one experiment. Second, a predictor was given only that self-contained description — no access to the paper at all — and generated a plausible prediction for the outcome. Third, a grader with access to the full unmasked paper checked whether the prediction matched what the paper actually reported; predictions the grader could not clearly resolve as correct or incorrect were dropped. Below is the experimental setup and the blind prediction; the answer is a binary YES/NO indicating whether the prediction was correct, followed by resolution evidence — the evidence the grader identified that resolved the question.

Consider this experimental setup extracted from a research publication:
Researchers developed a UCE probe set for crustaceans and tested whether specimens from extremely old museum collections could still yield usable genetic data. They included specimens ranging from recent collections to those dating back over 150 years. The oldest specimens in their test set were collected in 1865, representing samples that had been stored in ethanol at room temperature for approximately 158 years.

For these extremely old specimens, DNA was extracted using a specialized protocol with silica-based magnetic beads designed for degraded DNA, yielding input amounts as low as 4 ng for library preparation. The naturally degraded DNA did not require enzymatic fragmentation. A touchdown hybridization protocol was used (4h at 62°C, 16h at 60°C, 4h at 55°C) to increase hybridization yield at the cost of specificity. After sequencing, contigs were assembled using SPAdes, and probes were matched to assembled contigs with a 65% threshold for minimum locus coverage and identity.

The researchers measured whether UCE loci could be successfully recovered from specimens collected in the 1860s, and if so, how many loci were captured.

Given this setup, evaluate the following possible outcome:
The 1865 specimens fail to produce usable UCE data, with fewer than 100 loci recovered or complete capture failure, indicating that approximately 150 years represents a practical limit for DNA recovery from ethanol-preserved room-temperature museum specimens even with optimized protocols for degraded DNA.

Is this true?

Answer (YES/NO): NO